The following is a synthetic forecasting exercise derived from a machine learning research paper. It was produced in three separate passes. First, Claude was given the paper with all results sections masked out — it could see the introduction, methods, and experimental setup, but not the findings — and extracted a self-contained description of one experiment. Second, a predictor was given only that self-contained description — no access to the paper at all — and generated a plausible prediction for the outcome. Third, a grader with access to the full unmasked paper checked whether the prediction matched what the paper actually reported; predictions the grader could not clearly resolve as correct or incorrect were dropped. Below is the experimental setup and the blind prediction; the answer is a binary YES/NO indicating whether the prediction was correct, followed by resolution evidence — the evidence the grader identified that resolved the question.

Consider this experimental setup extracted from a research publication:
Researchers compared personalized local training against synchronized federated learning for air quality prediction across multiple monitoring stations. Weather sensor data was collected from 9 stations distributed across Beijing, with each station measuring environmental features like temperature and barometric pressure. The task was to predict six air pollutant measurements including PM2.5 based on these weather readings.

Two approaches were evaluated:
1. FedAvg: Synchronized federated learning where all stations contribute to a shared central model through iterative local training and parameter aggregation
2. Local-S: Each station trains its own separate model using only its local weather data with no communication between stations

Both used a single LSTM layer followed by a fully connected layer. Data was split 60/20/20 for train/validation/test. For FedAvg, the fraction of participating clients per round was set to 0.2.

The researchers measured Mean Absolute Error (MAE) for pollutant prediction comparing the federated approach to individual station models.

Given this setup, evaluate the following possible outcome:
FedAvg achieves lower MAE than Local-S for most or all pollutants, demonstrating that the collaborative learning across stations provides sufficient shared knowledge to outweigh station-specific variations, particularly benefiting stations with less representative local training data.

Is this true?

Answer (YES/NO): NO